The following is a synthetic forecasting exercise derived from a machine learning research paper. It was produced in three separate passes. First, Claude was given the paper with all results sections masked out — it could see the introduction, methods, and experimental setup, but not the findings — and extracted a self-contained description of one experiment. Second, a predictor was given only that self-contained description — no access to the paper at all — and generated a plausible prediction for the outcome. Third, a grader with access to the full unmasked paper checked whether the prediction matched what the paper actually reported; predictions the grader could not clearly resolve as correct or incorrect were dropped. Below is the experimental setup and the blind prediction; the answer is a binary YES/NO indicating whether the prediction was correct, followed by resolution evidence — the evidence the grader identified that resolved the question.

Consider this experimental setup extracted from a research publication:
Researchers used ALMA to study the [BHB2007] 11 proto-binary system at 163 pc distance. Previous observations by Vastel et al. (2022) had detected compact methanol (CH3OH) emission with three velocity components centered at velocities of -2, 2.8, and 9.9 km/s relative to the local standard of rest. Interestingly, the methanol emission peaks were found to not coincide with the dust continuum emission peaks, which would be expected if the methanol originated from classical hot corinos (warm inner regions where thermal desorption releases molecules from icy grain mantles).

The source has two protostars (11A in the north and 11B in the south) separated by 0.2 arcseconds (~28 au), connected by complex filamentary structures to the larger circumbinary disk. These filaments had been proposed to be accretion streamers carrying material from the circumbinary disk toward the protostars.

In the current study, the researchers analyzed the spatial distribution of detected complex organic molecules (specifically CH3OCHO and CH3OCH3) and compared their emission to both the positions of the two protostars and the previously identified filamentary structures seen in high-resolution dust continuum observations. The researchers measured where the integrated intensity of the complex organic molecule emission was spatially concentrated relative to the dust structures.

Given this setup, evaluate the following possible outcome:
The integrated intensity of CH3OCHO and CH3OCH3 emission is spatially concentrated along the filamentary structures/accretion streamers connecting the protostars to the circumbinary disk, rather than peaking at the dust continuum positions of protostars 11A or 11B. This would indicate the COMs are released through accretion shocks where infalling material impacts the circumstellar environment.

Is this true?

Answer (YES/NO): YES